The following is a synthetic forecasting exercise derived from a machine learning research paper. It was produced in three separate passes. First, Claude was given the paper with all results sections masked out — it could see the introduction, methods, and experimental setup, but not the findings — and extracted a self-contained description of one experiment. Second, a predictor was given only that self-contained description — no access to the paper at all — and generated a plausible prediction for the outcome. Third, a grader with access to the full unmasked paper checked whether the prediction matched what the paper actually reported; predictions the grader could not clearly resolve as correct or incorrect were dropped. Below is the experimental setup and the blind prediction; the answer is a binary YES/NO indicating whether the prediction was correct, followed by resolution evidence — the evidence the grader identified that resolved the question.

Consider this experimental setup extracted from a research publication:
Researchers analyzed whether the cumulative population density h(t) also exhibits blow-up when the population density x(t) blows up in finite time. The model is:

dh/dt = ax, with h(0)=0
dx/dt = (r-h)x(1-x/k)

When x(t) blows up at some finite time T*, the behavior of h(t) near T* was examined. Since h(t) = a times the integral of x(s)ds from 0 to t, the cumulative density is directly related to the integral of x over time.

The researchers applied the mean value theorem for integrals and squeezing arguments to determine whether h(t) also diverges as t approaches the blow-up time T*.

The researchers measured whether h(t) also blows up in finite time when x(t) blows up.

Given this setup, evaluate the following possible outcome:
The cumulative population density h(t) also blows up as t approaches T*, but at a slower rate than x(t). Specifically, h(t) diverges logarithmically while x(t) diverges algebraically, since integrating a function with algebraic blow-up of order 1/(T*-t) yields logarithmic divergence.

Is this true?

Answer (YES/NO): NO